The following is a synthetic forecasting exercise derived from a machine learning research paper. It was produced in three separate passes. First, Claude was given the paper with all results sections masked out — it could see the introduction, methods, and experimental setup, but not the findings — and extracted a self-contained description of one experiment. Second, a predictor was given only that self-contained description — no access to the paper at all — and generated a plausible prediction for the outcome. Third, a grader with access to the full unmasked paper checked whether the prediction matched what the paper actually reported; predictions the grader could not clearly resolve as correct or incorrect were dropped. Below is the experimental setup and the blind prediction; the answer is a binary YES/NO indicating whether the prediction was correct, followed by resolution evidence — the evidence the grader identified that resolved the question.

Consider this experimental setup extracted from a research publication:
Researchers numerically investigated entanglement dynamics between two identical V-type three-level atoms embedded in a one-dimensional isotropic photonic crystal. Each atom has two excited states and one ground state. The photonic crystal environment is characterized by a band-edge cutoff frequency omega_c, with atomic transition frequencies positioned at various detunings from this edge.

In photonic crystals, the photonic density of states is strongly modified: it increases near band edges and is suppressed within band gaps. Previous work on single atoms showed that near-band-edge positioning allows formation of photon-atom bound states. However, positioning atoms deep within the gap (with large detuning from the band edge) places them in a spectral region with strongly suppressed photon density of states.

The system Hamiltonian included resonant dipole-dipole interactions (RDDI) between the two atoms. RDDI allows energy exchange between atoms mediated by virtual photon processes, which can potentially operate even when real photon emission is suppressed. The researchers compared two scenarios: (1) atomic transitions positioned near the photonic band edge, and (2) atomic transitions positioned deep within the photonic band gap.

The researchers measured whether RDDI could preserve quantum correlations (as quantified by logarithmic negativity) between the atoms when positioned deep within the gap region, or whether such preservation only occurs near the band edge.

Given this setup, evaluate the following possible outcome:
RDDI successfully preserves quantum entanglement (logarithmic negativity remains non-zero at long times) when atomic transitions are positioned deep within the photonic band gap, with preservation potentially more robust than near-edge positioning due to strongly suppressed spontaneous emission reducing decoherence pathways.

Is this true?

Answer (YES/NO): NO